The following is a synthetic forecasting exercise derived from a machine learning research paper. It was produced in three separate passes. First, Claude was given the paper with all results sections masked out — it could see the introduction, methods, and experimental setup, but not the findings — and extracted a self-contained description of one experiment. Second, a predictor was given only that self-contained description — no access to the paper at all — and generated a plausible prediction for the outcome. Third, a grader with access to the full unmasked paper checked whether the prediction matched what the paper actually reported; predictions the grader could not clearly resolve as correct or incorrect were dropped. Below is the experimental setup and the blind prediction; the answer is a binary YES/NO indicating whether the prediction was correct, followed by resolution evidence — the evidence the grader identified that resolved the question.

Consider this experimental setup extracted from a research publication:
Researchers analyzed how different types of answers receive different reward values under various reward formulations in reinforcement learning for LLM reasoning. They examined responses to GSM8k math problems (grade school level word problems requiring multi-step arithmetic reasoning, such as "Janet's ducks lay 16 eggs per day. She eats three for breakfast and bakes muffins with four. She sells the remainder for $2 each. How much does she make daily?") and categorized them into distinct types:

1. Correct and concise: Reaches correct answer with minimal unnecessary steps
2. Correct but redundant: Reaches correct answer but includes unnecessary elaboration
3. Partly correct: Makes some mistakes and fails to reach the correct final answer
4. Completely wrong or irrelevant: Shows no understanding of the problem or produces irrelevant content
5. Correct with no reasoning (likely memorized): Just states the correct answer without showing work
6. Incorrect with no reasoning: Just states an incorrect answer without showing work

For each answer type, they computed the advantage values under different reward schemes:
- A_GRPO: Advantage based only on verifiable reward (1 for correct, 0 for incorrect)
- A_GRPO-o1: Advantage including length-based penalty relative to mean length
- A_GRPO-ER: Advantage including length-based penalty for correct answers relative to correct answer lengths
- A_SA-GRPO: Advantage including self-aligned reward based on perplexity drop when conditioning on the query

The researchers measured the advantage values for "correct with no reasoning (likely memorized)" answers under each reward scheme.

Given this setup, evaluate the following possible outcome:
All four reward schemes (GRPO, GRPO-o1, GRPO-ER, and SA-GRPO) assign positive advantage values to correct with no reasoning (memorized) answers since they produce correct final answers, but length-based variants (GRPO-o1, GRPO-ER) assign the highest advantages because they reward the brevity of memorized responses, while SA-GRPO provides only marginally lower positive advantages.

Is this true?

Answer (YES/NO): NO